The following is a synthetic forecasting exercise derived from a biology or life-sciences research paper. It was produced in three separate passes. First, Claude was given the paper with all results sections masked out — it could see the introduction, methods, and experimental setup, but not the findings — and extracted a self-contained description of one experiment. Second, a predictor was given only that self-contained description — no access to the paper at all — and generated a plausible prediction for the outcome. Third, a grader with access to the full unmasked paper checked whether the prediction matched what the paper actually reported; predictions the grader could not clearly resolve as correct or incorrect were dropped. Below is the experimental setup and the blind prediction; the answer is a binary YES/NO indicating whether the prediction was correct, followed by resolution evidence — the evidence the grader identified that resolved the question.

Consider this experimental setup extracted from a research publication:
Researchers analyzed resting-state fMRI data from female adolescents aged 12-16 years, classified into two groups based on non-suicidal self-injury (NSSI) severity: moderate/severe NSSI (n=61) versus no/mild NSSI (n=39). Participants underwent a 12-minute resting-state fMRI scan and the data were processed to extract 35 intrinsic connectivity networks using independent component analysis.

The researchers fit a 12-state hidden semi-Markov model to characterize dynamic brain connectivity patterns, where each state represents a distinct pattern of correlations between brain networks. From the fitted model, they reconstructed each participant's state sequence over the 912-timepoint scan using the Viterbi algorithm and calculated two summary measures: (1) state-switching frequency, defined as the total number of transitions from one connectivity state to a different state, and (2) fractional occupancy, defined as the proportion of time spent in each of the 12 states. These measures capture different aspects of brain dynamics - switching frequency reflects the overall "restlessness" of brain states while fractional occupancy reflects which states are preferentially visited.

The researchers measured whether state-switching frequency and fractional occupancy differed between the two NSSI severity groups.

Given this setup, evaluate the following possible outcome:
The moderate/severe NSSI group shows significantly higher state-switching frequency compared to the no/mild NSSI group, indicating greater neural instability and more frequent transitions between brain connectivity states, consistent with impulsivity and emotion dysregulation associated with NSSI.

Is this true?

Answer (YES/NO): YES